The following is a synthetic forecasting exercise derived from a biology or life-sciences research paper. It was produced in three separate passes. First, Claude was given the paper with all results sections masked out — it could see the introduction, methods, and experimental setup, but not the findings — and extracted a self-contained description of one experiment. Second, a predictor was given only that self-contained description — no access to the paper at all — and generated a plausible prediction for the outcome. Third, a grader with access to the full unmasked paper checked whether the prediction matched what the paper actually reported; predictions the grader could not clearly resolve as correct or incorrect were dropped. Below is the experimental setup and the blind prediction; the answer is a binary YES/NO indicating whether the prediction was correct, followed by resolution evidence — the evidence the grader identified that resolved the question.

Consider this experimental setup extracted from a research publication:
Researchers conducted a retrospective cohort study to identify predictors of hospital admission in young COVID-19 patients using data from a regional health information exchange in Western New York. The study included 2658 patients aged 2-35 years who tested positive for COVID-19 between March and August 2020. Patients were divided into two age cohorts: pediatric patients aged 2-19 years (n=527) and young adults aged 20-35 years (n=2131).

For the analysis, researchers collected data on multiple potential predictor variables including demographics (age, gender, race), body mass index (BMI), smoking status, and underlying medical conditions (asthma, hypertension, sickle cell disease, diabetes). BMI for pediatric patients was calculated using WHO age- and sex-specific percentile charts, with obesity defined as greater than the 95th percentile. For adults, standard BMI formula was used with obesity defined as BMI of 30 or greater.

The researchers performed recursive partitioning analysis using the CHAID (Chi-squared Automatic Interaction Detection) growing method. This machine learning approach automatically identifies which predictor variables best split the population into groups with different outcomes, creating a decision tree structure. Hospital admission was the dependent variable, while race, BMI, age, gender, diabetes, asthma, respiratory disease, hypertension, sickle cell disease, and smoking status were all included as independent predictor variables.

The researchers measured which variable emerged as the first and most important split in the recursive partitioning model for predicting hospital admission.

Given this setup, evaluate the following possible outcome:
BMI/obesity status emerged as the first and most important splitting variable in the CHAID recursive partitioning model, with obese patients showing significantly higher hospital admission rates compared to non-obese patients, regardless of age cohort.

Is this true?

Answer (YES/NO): NO